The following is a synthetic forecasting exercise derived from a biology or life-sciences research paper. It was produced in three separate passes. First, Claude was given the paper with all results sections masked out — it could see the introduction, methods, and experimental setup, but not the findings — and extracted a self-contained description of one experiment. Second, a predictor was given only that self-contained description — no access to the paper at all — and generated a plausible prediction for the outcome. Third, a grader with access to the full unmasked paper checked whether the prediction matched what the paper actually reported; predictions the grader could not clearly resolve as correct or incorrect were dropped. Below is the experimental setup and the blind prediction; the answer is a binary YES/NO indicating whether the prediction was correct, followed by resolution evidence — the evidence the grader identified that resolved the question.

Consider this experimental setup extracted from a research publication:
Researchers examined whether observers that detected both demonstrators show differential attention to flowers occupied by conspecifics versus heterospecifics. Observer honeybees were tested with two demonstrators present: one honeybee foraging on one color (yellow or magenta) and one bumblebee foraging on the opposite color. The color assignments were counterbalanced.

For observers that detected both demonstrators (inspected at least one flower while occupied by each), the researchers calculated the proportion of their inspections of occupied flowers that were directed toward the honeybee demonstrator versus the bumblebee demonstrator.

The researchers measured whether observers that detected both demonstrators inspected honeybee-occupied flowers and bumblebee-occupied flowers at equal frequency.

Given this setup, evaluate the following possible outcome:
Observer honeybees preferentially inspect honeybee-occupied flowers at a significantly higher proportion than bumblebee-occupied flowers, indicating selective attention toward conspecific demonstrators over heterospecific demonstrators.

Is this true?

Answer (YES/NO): NO